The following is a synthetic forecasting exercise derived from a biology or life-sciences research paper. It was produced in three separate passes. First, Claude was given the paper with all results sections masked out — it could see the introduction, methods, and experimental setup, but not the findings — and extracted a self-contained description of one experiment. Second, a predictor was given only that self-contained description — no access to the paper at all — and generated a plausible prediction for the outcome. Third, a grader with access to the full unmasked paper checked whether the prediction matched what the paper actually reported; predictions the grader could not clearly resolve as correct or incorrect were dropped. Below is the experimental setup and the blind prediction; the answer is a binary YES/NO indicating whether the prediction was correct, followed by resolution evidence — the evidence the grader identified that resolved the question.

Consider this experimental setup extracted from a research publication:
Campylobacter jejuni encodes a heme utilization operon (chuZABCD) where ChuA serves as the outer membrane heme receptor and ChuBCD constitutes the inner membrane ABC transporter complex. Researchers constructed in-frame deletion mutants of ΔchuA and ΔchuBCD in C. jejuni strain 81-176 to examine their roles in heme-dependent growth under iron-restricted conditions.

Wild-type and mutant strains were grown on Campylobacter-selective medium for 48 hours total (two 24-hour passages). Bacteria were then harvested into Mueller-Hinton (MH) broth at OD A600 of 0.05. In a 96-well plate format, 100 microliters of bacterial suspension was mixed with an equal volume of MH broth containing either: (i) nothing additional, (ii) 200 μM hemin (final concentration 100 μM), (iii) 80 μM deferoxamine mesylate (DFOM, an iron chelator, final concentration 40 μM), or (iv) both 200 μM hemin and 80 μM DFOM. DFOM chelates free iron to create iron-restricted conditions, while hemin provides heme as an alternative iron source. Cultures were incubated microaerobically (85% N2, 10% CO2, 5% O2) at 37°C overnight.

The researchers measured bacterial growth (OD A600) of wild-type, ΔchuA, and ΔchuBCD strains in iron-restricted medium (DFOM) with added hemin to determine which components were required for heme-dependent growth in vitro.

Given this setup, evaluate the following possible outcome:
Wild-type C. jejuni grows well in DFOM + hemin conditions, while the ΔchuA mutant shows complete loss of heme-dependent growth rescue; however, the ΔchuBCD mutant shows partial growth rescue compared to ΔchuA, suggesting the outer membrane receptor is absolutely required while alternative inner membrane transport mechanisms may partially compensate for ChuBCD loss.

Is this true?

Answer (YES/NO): NO